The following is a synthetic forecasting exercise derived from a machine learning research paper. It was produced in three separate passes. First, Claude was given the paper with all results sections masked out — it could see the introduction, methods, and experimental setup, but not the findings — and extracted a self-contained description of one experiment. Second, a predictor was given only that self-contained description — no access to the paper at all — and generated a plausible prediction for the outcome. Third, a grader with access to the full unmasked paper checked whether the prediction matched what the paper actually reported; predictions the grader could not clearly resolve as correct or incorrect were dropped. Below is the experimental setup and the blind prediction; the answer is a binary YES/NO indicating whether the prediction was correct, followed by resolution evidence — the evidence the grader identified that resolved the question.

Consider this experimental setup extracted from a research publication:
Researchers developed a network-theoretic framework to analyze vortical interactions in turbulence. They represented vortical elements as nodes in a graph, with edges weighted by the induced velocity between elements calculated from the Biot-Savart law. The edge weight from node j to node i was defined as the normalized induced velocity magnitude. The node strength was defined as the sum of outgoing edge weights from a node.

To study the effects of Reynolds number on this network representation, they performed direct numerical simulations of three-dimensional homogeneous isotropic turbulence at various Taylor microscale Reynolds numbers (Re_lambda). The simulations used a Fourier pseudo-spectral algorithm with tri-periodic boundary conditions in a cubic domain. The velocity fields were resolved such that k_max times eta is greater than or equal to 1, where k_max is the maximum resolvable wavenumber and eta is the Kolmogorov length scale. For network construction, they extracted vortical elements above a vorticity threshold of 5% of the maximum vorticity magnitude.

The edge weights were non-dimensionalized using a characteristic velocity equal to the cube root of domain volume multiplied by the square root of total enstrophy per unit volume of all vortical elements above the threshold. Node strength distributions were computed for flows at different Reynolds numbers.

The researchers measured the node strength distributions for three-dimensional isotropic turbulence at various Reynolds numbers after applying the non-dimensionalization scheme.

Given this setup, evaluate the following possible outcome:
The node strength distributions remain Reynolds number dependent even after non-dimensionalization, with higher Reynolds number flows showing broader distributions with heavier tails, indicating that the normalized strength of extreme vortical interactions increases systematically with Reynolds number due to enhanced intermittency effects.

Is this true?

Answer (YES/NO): NO